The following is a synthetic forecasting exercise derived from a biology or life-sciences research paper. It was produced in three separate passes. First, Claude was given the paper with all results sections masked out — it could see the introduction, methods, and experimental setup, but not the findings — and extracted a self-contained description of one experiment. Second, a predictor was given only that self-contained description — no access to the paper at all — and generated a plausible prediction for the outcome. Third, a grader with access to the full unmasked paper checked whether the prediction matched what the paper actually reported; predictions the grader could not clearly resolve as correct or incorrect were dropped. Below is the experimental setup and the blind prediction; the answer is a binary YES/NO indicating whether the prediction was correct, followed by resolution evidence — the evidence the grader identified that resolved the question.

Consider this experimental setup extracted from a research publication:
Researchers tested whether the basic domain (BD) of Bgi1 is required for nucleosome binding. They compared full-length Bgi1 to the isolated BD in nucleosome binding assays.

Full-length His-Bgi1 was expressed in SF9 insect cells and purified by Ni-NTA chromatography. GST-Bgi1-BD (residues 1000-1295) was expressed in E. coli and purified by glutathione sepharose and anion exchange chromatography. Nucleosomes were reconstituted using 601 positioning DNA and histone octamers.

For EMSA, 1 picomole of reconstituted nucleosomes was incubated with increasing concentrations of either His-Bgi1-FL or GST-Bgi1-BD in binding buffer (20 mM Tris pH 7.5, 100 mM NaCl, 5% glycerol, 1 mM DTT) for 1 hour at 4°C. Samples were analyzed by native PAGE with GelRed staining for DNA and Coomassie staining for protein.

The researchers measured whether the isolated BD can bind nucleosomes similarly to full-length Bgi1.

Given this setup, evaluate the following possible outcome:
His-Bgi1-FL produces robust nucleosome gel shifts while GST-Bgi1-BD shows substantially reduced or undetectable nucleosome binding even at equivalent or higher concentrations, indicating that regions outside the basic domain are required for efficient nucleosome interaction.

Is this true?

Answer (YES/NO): NO